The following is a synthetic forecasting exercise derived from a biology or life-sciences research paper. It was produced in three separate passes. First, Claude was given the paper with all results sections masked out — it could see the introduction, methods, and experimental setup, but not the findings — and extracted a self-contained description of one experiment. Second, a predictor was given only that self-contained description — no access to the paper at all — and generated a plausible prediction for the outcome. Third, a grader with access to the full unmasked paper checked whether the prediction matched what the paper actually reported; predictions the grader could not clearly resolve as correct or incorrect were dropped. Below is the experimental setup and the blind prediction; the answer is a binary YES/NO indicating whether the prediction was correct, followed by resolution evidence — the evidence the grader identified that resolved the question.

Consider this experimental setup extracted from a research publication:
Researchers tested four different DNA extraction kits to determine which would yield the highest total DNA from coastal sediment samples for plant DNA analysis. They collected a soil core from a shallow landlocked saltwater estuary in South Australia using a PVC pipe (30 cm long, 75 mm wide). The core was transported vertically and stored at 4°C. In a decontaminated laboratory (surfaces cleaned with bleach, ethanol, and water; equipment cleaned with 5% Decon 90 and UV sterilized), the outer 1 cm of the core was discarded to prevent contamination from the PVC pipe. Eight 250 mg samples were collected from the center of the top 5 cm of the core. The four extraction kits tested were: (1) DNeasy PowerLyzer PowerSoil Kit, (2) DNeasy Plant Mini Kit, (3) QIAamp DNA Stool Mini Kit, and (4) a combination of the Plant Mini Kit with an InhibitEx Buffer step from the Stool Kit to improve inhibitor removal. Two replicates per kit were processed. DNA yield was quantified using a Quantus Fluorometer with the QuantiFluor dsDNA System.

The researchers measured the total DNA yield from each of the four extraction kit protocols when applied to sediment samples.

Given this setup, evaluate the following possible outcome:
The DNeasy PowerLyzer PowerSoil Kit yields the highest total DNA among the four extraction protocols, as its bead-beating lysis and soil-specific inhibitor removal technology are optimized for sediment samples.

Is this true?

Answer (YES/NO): YES